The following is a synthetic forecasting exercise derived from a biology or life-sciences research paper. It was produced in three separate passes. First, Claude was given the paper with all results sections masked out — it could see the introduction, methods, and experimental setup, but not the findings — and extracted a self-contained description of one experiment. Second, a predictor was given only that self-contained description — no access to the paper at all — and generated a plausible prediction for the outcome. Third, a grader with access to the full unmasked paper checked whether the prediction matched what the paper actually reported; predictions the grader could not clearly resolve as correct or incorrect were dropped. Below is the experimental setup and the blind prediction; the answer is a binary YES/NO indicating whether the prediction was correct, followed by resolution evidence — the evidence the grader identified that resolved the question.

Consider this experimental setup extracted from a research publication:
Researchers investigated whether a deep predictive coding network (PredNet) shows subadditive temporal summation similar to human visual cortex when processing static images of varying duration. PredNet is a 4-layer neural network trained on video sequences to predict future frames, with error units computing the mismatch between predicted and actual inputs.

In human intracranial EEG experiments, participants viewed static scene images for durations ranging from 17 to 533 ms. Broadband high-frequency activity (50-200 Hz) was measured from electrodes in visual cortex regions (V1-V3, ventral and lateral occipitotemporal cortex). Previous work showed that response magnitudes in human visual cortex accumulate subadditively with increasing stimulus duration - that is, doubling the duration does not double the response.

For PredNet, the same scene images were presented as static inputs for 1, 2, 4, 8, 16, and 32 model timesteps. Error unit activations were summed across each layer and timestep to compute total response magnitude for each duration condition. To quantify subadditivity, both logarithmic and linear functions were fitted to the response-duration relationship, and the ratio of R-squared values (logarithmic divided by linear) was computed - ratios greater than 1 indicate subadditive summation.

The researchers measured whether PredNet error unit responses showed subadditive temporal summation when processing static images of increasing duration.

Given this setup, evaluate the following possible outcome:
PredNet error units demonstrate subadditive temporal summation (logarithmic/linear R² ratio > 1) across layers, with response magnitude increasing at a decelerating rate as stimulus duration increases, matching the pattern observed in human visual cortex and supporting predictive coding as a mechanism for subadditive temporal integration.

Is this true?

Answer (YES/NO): NO